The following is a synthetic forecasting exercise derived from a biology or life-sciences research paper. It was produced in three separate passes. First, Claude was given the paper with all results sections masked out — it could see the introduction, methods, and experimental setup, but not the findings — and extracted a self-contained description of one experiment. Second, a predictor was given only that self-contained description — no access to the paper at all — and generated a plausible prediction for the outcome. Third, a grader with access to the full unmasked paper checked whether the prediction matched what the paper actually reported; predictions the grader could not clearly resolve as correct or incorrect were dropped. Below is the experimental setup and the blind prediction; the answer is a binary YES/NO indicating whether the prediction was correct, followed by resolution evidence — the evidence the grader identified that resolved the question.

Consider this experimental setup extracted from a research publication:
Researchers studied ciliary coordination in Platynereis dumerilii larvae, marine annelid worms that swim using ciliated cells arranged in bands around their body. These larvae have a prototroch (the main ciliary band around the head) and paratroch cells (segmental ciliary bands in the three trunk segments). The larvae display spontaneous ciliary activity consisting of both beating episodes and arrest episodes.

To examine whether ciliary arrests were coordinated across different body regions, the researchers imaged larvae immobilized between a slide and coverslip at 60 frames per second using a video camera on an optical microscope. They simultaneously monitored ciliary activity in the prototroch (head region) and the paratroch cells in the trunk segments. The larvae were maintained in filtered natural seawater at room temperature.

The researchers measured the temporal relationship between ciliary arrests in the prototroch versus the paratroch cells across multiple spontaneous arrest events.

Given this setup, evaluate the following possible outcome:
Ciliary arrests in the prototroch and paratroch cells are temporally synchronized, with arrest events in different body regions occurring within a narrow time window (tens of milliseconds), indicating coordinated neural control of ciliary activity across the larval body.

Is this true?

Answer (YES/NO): YES